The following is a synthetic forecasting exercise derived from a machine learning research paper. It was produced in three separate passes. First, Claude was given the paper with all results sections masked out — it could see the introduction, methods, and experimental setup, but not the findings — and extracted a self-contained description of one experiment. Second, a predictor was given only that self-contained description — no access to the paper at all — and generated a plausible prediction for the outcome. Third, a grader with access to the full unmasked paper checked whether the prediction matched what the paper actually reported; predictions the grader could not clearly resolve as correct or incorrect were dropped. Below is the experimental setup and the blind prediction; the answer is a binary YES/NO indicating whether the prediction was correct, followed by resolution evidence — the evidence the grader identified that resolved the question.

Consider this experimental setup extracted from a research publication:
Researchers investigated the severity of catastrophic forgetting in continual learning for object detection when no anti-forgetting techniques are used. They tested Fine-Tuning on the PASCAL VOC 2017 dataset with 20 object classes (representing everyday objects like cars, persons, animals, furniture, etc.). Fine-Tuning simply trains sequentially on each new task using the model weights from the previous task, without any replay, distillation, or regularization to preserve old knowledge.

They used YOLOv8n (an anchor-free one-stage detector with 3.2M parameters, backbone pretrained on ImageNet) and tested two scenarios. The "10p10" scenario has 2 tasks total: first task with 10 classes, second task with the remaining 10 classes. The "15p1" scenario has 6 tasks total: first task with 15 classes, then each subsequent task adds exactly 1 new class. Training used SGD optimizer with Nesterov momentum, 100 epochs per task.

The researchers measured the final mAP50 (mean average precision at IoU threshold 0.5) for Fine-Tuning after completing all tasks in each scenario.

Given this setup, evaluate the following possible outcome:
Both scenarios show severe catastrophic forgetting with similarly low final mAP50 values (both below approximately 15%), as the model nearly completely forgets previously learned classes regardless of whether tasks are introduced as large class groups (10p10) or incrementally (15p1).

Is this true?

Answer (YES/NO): NO